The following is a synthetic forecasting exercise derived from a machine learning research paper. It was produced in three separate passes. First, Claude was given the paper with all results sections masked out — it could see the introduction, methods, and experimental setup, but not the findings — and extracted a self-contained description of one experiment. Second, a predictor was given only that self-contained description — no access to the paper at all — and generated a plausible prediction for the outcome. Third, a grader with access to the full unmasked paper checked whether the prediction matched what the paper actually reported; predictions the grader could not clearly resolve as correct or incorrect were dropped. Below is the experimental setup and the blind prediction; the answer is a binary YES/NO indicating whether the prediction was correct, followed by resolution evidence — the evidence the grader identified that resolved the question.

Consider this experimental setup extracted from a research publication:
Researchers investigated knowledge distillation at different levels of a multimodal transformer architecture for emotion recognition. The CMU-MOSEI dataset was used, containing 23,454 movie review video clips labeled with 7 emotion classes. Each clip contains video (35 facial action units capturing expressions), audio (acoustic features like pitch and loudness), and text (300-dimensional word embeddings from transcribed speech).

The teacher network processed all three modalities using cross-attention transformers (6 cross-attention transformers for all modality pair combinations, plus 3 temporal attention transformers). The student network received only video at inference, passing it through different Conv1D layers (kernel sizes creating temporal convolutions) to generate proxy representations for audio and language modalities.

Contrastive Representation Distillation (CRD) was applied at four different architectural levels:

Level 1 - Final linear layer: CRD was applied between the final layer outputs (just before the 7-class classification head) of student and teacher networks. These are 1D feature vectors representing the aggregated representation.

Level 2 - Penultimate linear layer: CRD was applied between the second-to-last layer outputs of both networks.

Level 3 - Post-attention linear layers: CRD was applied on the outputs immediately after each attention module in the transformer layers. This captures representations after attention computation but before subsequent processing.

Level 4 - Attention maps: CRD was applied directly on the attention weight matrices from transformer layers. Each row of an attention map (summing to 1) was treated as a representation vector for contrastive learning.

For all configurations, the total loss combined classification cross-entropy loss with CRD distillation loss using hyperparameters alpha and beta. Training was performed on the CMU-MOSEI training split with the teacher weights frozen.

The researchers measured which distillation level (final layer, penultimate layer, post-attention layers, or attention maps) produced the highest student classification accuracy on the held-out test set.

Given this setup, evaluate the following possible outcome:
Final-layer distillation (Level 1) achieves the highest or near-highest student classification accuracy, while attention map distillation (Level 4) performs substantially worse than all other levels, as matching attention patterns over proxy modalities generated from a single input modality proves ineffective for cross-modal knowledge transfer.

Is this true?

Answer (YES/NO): NO